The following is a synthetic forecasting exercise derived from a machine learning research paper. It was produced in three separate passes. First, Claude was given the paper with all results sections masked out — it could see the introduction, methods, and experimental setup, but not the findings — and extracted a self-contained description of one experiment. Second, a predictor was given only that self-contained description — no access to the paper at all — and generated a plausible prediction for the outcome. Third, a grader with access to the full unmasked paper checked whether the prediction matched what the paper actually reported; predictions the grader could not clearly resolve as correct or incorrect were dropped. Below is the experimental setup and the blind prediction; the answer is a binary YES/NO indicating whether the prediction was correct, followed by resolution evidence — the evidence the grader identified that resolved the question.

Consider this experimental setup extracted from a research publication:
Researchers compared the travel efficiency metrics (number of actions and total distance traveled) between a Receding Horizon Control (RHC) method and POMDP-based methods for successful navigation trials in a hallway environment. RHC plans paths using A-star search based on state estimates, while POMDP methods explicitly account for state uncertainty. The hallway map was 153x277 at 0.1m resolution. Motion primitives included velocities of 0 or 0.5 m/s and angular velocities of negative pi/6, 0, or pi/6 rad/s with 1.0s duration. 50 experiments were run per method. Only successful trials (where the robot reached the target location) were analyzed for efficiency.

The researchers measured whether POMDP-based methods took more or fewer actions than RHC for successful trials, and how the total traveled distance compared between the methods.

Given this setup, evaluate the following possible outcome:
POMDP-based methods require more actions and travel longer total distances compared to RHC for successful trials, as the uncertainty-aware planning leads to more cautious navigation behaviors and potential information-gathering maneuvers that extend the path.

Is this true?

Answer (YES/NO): NO